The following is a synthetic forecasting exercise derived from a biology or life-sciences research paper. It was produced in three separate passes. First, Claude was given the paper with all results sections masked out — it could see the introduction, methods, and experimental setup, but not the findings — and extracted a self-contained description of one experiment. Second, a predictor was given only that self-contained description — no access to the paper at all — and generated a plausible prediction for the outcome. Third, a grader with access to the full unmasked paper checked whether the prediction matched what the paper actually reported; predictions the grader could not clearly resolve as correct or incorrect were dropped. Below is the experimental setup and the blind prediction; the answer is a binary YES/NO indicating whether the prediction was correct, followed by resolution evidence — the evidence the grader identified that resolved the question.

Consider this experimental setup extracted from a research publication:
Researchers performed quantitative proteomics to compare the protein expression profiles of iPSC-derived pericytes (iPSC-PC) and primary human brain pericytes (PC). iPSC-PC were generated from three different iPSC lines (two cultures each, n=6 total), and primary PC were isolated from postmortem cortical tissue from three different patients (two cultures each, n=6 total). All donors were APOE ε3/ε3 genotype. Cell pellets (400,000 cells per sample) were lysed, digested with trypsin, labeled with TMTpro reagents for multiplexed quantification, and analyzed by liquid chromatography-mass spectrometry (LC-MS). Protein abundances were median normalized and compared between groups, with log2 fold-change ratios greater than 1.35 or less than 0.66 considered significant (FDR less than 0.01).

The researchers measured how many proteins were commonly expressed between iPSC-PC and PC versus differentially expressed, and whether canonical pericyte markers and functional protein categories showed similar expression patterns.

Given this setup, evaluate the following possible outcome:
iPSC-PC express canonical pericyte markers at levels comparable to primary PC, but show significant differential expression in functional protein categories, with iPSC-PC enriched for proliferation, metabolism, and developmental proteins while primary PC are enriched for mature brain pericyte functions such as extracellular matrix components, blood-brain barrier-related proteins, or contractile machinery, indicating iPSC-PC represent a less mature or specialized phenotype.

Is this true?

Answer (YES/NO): NO